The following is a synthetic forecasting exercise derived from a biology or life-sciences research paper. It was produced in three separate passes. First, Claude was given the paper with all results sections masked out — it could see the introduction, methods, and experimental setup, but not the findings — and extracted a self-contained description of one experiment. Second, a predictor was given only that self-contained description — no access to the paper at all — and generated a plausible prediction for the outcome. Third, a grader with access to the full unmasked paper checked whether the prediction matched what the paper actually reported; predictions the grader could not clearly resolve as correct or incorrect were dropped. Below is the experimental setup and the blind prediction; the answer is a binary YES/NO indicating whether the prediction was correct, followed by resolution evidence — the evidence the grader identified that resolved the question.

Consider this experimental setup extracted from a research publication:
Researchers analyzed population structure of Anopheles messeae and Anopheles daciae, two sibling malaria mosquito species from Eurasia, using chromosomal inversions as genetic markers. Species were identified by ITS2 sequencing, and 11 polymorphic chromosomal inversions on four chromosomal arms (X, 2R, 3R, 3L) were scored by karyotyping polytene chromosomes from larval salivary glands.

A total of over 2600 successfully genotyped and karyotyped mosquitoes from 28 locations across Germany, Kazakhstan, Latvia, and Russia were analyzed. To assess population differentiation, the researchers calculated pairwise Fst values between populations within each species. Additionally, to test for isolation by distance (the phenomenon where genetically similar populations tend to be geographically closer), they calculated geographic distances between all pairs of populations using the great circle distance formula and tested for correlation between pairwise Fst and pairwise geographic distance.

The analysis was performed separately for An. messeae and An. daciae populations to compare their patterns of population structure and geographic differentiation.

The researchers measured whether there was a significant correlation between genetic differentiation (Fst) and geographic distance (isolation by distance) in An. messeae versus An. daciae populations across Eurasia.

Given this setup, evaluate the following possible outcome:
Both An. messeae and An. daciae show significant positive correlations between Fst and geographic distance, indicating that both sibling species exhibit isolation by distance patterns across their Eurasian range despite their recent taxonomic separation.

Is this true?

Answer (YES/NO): YES